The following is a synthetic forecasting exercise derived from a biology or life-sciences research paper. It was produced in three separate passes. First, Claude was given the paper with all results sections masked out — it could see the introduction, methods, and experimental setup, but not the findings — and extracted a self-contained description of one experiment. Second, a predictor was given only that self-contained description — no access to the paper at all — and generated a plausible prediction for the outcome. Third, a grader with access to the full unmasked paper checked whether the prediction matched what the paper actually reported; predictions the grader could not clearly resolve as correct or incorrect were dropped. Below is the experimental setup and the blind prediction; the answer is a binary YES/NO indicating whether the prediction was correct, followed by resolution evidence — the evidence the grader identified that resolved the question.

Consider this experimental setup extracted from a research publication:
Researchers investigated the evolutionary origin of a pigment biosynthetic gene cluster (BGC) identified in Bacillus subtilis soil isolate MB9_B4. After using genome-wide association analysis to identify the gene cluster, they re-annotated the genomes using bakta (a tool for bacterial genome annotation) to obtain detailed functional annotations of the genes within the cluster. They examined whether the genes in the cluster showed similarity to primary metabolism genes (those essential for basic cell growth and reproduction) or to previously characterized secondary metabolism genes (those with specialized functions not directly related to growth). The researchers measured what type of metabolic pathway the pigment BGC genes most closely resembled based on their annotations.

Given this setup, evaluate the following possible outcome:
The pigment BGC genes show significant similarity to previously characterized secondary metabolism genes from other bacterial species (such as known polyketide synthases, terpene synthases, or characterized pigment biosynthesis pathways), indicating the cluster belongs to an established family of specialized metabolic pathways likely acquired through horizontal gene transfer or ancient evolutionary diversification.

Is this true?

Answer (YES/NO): NO